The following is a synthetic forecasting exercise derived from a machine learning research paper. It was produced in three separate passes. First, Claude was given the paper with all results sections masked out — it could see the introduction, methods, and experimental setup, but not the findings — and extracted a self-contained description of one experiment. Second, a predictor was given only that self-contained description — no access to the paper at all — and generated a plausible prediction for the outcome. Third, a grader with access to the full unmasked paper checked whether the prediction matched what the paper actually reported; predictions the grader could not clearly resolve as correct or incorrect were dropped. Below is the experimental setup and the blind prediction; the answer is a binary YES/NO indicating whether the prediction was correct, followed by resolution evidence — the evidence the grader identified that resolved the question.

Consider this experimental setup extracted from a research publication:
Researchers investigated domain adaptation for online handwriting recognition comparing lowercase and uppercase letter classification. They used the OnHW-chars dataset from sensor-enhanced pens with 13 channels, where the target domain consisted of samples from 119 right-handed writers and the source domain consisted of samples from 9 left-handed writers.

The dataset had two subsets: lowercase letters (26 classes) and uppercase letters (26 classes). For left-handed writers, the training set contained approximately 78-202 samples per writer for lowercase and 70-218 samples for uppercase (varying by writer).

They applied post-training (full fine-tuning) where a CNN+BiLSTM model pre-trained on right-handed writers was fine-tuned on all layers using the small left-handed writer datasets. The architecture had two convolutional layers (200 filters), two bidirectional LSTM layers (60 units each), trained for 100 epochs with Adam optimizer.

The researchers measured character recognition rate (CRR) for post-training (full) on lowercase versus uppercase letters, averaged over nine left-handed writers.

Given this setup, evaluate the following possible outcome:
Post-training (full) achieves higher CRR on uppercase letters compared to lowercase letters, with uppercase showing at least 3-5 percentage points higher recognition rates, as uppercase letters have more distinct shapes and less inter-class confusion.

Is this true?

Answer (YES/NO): NO